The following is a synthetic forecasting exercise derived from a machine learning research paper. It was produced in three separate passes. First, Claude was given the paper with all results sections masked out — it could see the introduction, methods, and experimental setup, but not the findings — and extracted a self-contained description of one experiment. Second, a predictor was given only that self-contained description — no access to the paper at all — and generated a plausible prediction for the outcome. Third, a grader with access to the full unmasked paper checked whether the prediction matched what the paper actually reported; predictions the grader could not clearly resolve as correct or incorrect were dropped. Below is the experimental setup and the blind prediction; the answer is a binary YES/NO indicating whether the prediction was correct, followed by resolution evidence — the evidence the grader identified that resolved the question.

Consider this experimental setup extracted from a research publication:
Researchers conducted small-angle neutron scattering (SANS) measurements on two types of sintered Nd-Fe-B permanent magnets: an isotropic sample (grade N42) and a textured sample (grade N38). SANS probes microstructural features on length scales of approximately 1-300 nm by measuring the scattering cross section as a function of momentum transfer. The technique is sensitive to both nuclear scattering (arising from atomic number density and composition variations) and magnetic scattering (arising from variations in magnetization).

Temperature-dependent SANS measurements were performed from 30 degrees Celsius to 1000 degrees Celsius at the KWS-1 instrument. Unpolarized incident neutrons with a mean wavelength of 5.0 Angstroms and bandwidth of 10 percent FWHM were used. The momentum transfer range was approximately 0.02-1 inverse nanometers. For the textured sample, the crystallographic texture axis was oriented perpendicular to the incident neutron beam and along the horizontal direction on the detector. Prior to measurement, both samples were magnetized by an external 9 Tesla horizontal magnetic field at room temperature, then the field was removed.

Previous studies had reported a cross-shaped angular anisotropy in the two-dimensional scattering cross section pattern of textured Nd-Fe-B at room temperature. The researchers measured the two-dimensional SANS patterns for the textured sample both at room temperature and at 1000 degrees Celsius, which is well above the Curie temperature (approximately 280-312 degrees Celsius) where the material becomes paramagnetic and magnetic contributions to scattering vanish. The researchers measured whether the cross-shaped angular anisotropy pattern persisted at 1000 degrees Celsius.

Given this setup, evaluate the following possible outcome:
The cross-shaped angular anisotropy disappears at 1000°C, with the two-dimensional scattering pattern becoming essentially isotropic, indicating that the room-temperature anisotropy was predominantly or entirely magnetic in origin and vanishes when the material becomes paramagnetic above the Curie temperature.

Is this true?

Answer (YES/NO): NO